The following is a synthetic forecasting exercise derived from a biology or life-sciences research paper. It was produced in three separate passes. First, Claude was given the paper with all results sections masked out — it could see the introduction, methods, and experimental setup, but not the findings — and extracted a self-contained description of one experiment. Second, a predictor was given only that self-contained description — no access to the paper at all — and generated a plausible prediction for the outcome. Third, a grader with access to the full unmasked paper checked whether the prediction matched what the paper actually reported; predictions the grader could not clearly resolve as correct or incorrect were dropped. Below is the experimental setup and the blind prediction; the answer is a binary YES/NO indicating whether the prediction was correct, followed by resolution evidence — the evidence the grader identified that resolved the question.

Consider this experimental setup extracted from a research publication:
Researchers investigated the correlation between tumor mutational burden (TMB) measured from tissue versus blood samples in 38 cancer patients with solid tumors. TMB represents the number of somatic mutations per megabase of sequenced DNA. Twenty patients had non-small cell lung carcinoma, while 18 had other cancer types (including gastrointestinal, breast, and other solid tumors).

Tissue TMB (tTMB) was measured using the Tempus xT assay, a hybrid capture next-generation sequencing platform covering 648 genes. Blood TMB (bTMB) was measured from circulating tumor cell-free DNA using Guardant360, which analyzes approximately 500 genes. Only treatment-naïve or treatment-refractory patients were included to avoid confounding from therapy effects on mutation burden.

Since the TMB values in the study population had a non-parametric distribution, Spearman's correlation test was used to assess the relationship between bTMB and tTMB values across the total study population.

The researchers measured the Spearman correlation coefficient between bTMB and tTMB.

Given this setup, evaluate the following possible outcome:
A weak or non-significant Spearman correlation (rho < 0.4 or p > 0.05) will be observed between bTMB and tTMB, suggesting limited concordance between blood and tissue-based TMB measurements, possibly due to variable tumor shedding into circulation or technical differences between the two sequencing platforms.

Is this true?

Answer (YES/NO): NO